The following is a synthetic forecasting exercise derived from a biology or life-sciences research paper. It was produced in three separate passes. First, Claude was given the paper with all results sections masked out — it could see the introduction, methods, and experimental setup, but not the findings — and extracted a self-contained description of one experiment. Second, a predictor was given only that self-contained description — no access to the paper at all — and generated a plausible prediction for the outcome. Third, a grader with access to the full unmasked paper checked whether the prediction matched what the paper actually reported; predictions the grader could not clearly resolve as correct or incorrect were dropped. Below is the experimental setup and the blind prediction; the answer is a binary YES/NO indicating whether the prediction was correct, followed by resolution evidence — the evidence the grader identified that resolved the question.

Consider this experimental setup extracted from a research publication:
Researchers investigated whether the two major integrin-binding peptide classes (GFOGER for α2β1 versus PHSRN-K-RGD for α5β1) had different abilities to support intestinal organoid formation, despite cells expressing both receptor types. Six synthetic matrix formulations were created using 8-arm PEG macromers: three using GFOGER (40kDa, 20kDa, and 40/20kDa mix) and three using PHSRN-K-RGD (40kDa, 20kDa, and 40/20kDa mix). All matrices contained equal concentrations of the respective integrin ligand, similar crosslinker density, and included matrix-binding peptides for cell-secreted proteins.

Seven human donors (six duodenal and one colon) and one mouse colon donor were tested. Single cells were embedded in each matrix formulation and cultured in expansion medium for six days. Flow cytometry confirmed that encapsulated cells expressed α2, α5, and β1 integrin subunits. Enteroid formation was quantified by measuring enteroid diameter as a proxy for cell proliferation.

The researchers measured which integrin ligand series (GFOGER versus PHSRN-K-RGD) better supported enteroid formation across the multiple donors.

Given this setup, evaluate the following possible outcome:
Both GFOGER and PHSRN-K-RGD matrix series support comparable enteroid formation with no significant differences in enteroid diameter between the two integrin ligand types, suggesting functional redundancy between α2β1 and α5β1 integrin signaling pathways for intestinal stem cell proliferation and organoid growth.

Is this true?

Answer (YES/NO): NO